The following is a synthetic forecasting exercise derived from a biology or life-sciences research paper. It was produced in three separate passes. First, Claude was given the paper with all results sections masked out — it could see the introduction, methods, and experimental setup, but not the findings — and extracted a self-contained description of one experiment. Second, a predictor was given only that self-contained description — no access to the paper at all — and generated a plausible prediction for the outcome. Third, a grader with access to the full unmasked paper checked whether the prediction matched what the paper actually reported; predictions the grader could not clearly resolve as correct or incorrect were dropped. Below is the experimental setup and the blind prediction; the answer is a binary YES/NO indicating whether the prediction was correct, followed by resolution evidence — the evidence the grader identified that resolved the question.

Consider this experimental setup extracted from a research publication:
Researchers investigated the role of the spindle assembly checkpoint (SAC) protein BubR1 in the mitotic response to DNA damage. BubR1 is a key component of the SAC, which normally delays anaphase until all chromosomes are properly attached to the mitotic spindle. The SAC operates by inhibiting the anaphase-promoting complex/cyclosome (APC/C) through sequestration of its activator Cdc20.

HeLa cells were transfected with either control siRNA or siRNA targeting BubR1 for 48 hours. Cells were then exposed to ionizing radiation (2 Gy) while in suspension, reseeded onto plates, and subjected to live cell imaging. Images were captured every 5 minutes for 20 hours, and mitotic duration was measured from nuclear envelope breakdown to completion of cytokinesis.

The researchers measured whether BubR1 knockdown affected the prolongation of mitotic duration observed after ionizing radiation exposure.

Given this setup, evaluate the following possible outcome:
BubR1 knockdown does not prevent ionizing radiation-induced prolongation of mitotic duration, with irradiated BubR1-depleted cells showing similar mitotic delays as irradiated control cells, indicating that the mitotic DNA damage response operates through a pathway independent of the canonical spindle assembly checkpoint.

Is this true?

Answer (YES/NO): NO